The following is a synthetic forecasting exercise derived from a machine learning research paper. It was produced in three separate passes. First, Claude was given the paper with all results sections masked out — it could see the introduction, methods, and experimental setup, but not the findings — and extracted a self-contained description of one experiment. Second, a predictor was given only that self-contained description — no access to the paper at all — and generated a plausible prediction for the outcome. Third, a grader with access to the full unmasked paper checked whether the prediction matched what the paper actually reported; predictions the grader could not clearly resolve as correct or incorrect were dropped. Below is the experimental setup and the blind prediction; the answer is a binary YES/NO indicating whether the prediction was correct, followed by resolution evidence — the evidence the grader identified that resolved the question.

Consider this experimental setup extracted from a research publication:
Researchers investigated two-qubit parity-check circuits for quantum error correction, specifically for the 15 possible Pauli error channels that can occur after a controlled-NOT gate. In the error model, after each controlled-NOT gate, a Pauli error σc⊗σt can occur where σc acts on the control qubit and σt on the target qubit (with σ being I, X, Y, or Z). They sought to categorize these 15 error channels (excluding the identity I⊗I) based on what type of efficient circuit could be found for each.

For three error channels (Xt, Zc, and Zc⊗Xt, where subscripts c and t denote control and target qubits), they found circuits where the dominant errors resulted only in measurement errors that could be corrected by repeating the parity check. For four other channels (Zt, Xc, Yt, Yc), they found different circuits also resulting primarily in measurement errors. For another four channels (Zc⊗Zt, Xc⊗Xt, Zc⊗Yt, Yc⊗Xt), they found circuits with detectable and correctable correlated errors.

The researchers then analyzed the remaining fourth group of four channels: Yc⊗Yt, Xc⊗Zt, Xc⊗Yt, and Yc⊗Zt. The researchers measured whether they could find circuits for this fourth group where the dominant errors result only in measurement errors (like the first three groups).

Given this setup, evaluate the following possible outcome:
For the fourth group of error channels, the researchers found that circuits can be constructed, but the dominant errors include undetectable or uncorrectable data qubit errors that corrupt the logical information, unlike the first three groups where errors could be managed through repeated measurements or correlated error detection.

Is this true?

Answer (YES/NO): NO